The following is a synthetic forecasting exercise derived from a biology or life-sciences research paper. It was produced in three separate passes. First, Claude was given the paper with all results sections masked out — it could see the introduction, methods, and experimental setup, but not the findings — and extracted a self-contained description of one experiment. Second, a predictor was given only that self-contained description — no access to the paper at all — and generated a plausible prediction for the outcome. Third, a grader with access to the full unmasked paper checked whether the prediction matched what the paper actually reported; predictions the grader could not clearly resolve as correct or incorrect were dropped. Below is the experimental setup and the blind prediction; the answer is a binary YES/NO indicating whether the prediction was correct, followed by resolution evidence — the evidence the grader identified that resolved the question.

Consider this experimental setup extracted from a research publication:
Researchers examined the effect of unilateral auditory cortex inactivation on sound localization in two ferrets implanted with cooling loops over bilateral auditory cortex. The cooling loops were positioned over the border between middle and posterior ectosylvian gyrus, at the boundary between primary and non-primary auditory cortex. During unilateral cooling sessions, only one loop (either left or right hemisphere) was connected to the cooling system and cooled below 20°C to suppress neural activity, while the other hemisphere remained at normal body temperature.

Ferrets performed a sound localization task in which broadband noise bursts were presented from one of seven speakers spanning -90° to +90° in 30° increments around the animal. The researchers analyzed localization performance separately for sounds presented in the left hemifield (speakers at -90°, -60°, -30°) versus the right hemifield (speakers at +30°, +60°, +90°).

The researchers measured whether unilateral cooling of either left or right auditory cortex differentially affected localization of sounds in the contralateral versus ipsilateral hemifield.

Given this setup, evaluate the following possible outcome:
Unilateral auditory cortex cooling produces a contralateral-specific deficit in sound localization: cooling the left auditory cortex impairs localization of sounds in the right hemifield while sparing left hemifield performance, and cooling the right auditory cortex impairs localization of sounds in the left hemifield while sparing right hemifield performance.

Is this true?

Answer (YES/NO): YES